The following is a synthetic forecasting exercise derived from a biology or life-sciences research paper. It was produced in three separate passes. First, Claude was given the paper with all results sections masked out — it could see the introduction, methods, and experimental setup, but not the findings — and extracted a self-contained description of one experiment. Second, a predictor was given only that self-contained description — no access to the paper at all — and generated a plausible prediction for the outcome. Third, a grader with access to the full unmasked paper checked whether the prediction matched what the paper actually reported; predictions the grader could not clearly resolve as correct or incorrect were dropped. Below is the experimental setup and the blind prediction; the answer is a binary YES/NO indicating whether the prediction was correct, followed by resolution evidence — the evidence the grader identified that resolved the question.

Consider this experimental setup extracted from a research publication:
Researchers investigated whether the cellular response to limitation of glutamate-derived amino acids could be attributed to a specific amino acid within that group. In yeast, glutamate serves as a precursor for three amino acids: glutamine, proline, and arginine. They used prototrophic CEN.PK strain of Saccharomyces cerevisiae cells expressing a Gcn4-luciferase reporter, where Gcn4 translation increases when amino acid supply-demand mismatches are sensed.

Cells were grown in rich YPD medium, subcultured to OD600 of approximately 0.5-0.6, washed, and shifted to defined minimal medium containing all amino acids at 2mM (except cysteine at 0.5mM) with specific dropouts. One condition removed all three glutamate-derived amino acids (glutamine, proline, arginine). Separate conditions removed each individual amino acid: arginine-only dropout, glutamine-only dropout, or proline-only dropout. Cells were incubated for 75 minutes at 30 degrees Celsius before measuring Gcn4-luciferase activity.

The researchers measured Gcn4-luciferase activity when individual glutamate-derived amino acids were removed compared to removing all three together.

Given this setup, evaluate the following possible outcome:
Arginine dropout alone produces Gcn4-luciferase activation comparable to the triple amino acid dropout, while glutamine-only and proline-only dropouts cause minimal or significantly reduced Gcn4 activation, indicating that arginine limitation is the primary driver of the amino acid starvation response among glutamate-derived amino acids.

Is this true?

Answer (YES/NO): YES